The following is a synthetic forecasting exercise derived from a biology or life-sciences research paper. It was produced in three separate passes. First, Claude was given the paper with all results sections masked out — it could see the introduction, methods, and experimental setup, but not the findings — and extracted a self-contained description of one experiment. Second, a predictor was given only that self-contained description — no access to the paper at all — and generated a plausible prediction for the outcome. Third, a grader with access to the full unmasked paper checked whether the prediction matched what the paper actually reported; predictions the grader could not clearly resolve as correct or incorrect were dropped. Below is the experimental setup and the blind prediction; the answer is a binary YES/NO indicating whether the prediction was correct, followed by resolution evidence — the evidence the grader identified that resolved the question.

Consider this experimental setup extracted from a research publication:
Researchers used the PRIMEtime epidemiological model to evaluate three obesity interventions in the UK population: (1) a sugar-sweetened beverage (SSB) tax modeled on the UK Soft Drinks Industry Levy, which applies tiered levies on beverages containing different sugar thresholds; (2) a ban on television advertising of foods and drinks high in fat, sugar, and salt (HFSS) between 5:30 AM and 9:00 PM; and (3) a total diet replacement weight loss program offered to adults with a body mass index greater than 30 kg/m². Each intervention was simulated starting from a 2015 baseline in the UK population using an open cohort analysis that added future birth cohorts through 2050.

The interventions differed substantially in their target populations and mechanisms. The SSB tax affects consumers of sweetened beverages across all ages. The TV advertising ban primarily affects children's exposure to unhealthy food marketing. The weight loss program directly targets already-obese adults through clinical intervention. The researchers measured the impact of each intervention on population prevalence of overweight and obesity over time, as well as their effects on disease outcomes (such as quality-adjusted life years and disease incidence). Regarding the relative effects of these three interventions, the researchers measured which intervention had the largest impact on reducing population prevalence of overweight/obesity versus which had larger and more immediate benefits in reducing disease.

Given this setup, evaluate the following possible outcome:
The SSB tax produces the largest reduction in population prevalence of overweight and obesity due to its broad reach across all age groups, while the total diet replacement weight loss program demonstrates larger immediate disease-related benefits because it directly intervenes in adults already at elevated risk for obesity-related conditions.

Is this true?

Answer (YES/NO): NO